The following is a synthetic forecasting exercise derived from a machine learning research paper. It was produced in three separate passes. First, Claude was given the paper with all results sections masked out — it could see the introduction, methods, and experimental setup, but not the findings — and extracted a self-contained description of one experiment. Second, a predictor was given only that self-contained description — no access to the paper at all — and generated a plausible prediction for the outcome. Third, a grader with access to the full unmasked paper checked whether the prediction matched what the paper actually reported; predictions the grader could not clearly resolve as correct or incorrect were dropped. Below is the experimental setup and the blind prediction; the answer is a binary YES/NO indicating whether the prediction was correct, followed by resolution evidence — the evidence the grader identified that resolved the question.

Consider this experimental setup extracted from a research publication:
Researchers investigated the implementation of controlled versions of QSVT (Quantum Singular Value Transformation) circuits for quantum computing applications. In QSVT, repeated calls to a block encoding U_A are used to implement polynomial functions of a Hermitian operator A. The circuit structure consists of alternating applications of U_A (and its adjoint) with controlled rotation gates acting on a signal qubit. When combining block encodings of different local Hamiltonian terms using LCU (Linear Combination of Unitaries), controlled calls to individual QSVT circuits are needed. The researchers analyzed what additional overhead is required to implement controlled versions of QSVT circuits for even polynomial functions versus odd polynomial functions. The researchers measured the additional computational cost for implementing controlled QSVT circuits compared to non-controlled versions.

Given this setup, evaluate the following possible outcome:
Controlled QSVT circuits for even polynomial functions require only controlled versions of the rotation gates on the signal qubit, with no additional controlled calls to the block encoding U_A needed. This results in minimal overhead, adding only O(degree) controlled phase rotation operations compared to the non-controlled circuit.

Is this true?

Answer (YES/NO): YES